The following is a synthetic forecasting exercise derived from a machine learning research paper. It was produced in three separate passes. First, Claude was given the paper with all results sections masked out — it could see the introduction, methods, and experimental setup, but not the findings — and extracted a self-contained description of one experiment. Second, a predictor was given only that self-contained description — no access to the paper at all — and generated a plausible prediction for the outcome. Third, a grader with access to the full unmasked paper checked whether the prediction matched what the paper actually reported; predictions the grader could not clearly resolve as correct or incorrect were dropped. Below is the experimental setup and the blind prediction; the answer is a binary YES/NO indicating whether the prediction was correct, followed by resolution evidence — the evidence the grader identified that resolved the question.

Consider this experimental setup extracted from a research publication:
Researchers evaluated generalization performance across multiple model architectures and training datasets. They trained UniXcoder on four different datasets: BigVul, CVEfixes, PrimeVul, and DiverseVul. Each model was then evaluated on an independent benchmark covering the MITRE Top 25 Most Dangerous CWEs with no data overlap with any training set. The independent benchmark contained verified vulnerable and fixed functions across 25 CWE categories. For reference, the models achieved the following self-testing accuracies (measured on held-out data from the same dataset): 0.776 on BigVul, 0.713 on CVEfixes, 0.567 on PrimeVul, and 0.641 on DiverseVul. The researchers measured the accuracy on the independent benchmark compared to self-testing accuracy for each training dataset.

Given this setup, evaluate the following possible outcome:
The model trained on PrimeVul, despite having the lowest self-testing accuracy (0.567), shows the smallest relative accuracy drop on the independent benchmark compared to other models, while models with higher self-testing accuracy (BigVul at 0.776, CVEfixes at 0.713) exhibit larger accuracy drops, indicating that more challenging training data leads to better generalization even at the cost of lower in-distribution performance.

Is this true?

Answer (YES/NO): NO